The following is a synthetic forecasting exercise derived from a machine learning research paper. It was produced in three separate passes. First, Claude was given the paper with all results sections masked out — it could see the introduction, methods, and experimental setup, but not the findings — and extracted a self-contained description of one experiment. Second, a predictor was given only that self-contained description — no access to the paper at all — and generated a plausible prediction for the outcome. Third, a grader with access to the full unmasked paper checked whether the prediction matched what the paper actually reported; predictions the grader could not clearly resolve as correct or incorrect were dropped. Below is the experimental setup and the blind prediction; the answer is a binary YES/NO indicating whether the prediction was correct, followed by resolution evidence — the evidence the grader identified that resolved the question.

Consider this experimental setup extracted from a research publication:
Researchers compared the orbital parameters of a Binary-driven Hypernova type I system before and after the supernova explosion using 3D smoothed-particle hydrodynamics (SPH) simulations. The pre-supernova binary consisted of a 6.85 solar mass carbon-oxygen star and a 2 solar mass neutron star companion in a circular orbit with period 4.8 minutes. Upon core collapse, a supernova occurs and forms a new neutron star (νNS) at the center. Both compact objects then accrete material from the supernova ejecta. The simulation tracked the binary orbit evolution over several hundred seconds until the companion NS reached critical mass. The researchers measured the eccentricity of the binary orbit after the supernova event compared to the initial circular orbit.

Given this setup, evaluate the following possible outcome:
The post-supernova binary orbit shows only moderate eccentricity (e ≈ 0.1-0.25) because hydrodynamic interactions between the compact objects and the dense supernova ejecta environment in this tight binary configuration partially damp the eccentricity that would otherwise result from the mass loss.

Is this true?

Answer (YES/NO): NO